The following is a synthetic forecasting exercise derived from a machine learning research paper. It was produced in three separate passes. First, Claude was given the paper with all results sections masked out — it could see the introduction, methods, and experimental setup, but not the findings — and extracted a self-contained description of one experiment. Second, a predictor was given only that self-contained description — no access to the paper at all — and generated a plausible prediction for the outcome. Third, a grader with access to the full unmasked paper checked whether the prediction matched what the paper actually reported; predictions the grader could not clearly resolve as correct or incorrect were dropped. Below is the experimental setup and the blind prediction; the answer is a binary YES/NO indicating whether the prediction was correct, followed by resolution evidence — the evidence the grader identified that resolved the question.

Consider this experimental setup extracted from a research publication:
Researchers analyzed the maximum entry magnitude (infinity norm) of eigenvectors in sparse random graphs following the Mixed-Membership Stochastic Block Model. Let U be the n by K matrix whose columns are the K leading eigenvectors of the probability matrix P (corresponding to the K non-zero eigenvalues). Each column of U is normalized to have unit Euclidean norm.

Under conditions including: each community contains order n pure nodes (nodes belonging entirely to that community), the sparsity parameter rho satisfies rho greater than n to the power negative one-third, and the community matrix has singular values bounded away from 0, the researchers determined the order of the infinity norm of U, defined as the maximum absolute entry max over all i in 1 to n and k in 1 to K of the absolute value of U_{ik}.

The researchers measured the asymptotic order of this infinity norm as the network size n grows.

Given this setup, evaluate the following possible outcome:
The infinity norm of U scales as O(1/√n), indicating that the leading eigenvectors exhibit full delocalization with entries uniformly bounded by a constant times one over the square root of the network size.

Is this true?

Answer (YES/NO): YES